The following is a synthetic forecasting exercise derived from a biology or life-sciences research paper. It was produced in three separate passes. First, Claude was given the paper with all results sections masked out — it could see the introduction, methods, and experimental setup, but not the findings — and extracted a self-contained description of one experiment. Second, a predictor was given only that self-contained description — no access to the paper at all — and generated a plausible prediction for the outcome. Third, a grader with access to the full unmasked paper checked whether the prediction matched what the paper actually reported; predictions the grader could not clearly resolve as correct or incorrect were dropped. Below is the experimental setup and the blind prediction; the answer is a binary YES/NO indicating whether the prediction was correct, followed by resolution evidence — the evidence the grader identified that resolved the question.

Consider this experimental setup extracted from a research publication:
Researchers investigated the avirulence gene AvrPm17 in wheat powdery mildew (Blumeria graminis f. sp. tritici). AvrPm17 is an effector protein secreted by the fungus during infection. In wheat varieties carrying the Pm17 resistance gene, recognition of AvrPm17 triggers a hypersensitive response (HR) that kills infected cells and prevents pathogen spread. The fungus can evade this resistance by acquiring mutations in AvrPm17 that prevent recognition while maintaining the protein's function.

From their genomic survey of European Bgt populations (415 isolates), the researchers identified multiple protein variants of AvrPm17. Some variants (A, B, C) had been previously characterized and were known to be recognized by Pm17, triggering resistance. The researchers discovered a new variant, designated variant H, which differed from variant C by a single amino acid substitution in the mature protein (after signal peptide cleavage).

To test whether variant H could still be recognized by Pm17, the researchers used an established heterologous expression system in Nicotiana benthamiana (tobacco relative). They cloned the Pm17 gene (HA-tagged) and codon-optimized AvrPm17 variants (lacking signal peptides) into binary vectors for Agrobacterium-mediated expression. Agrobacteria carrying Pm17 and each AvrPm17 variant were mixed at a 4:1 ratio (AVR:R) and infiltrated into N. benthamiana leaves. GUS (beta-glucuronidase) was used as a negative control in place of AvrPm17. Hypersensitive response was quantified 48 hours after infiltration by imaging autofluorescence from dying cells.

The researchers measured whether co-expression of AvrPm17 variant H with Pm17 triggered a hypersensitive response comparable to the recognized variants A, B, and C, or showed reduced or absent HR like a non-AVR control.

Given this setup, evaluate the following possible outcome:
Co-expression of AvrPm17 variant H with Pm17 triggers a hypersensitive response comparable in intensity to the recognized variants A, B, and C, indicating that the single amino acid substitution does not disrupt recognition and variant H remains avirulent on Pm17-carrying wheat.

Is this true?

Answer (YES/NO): NO